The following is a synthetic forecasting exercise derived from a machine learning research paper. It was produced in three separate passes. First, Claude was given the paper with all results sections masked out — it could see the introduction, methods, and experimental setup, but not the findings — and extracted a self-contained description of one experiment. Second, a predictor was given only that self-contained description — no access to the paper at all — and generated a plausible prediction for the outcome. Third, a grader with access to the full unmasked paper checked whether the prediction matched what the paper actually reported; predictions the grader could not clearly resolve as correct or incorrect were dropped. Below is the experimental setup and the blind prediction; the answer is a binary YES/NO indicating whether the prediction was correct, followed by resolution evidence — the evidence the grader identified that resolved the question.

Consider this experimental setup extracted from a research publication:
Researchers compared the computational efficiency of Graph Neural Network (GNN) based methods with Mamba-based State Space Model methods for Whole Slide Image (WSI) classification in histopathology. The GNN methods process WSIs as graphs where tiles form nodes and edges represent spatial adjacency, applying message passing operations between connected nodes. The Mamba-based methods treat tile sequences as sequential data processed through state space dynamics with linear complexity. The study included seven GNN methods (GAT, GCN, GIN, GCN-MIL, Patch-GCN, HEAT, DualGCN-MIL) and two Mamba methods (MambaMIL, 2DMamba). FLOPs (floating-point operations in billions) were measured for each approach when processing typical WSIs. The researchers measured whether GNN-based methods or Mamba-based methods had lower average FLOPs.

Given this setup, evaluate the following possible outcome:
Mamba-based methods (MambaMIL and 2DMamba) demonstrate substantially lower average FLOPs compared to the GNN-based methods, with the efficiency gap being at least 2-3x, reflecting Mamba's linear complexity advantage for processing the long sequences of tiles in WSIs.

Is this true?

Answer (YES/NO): NO